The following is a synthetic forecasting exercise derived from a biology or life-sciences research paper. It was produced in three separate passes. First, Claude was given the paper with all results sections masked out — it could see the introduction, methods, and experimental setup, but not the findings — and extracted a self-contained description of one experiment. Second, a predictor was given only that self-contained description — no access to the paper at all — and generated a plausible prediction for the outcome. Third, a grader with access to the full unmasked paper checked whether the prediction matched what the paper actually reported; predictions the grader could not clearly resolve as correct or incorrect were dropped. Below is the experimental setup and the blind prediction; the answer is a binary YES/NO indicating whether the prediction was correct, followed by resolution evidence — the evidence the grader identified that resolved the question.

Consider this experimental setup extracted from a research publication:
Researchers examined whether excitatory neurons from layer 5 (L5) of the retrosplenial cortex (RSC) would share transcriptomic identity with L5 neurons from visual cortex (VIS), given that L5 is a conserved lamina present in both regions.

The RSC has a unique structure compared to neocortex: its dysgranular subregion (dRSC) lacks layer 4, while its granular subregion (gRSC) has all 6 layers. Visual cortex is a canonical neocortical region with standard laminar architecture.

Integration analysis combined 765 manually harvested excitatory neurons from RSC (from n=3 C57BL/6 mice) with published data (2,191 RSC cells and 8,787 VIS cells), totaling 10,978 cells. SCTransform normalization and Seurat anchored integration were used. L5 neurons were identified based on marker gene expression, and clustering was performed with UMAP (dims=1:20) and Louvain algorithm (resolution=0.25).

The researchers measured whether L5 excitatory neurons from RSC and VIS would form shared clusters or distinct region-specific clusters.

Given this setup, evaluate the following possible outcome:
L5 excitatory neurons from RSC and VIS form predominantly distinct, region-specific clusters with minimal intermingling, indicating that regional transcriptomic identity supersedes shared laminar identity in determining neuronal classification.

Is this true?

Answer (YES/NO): NO